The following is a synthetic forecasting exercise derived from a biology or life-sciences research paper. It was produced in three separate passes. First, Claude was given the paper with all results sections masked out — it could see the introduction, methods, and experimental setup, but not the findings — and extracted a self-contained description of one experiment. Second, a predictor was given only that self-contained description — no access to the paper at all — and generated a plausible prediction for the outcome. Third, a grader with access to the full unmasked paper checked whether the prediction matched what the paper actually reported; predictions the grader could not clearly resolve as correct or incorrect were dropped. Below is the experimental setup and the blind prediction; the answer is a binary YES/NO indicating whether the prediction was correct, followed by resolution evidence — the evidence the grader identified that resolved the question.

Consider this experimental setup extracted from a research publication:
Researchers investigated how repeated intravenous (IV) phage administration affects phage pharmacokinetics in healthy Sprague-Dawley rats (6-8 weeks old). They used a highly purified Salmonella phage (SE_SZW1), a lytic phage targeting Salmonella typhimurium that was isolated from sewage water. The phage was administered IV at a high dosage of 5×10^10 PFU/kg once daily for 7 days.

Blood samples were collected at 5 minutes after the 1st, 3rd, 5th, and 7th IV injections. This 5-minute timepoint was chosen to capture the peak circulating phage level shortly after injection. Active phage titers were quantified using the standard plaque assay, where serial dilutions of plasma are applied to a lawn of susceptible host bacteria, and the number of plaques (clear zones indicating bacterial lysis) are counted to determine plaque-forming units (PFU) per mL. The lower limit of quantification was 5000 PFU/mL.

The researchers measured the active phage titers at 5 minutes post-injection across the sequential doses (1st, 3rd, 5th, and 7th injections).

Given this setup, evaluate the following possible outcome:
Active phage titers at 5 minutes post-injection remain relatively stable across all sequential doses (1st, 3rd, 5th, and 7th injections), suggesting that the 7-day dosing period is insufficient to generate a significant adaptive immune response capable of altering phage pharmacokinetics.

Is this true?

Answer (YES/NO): NO